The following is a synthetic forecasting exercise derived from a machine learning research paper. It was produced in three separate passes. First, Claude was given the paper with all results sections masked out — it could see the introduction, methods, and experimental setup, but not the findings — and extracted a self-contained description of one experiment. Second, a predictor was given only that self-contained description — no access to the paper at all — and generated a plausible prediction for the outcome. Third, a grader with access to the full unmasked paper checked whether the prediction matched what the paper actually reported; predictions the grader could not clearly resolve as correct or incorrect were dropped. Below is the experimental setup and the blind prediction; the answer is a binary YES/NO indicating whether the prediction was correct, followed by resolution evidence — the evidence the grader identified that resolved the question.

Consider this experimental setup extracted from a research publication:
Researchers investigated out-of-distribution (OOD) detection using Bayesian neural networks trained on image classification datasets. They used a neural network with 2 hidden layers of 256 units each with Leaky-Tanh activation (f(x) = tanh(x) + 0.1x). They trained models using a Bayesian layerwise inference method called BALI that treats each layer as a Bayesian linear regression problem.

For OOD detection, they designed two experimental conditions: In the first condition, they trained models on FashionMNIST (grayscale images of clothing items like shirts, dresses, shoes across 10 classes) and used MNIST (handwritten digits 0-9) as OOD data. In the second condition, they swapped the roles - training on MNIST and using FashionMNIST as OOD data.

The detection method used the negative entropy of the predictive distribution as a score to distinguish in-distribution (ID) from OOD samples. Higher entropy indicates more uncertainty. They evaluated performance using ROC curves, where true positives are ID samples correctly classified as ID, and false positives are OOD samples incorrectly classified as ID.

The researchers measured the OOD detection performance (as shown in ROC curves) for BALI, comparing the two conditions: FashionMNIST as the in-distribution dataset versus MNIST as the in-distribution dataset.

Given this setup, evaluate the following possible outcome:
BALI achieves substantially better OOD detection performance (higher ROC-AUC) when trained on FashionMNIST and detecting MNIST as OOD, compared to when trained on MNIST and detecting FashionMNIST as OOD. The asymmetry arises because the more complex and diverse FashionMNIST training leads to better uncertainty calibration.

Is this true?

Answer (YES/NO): NO